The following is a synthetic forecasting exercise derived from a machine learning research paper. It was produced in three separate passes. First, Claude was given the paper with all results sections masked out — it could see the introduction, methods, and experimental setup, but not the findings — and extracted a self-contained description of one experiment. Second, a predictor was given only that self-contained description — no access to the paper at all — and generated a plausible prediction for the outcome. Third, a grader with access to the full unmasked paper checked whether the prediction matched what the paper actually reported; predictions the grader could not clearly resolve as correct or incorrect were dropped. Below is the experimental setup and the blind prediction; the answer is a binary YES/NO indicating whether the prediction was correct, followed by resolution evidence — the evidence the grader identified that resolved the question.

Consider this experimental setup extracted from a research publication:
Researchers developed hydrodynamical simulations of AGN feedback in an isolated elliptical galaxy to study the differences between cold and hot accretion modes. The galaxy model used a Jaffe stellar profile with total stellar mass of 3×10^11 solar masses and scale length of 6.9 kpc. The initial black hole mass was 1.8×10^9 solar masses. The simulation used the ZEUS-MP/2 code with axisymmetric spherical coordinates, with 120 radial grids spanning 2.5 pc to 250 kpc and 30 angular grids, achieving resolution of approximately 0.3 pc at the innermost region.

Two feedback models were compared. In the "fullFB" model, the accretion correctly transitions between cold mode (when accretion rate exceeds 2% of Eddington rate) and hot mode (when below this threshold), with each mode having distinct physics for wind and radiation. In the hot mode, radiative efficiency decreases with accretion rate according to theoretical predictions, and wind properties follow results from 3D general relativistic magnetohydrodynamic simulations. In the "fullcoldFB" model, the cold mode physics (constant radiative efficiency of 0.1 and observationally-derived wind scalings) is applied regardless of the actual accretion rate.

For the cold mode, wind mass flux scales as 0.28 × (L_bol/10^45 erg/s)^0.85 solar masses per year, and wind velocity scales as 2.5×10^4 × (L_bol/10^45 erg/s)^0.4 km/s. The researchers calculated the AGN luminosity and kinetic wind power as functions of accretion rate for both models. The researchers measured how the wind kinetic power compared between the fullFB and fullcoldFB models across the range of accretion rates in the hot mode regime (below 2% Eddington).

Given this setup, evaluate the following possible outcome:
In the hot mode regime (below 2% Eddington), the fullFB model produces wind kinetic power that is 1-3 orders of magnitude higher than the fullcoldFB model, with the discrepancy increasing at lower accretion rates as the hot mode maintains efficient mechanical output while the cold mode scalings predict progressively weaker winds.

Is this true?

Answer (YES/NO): NO